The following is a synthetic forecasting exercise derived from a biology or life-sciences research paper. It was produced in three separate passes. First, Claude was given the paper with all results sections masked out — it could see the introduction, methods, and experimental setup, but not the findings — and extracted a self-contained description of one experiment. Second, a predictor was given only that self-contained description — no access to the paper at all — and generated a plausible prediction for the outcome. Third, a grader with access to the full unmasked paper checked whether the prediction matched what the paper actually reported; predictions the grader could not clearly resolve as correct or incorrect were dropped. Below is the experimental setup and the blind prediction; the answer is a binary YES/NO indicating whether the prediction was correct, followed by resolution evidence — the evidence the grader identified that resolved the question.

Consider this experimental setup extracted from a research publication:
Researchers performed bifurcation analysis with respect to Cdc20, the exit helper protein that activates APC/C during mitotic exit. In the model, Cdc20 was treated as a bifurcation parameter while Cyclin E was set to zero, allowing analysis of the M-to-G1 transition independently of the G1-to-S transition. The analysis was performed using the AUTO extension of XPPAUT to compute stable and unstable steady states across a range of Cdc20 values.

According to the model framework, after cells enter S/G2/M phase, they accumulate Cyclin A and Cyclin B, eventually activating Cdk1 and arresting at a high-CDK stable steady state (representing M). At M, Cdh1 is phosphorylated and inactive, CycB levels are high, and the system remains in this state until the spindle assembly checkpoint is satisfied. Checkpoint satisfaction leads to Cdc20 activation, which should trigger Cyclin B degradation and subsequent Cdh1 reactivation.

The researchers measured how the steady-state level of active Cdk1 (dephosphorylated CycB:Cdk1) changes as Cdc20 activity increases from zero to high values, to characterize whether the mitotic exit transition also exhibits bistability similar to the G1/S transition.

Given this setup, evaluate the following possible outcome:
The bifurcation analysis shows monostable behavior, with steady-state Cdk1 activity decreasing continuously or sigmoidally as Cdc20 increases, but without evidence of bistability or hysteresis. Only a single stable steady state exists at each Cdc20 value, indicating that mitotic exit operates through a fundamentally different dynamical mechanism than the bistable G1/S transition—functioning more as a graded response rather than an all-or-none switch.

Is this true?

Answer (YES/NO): NO